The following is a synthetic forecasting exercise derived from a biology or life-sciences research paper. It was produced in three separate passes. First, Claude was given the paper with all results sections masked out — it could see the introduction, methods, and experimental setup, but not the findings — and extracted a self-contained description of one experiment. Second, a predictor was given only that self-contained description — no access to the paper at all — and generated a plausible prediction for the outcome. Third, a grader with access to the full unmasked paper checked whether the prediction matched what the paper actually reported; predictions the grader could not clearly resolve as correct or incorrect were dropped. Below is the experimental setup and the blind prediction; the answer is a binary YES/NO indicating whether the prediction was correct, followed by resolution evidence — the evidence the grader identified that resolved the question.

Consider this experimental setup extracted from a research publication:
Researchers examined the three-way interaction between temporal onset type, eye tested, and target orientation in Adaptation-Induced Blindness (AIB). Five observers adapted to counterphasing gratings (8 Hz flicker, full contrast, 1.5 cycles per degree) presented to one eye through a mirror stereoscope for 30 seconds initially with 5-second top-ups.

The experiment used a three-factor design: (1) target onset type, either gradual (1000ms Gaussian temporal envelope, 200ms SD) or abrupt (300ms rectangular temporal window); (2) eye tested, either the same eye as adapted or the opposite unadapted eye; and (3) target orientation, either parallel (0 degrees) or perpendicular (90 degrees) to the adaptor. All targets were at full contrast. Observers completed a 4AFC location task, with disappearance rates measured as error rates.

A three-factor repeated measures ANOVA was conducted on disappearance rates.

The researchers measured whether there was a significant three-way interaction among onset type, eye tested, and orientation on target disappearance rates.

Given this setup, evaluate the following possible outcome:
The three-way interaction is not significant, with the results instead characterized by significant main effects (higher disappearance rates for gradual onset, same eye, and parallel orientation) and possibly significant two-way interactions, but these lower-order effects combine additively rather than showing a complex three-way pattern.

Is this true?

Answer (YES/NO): NO